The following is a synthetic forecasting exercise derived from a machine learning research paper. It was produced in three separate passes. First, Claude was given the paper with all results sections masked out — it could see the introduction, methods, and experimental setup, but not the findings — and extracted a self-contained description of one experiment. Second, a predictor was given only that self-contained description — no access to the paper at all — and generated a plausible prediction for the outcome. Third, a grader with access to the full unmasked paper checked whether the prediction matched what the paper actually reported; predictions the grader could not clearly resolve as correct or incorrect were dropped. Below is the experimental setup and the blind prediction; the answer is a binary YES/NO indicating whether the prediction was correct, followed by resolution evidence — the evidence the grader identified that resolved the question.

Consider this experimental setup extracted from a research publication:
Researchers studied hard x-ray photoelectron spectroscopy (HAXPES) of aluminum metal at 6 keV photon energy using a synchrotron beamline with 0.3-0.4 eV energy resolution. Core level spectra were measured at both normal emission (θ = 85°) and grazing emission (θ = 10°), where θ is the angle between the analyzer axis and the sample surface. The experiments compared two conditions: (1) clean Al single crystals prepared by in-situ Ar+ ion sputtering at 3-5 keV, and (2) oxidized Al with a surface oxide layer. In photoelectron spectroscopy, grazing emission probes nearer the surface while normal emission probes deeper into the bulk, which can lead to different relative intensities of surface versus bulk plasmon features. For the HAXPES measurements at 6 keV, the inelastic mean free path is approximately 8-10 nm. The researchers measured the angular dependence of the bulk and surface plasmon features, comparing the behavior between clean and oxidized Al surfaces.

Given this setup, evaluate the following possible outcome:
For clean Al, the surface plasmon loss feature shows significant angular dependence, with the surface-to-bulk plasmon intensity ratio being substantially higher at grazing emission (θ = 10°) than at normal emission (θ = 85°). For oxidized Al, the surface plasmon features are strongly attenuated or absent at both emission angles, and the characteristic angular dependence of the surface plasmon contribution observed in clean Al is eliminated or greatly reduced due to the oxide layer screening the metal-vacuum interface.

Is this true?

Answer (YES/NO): YES